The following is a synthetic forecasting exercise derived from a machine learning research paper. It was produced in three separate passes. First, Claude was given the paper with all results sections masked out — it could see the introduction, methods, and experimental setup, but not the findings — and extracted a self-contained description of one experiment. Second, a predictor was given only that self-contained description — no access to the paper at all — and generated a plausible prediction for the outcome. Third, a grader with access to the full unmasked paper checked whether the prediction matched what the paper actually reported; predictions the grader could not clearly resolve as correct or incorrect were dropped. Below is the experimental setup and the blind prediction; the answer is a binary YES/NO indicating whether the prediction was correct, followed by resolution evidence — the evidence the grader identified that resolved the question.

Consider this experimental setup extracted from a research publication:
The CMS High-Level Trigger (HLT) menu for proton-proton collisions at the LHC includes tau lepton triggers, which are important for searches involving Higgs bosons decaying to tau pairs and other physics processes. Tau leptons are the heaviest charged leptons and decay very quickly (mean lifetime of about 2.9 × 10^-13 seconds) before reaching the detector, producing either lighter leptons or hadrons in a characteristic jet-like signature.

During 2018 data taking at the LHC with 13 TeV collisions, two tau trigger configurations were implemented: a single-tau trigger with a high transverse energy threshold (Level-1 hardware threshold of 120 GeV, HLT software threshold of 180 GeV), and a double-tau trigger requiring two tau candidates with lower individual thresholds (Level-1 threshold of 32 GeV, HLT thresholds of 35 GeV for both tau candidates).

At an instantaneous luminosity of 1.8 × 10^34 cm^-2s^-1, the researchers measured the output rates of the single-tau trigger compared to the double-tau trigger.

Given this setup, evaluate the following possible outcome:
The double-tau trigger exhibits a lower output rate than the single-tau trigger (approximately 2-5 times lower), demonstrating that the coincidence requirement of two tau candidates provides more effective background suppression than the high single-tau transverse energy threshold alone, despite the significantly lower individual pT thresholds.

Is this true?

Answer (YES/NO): NO